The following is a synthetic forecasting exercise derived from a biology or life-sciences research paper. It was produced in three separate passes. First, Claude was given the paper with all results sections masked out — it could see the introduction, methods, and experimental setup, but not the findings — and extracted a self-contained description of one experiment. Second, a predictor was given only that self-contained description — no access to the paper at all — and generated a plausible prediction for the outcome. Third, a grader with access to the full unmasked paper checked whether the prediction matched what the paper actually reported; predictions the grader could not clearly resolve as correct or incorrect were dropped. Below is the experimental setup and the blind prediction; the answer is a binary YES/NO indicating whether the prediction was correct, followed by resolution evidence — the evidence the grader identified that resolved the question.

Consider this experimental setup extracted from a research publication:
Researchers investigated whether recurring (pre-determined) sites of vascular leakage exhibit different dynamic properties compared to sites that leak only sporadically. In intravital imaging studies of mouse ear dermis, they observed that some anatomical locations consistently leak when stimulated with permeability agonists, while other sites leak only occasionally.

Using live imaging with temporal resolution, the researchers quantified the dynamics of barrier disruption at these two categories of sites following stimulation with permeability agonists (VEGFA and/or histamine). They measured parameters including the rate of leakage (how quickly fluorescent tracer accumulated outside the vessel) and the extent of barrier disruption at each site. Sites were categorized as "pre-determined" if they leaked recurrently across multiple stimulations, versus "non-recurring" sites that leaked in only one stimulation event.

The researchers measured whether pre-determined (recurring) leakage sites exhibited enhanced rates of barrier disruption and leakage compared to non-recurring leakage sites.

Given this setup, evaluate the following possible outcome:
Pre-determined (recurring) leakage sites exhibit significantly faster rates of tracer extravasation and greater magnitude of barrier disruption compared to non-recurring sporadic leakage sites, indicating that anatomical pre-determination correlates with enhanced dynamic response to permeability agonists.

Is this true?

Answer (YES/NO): YES